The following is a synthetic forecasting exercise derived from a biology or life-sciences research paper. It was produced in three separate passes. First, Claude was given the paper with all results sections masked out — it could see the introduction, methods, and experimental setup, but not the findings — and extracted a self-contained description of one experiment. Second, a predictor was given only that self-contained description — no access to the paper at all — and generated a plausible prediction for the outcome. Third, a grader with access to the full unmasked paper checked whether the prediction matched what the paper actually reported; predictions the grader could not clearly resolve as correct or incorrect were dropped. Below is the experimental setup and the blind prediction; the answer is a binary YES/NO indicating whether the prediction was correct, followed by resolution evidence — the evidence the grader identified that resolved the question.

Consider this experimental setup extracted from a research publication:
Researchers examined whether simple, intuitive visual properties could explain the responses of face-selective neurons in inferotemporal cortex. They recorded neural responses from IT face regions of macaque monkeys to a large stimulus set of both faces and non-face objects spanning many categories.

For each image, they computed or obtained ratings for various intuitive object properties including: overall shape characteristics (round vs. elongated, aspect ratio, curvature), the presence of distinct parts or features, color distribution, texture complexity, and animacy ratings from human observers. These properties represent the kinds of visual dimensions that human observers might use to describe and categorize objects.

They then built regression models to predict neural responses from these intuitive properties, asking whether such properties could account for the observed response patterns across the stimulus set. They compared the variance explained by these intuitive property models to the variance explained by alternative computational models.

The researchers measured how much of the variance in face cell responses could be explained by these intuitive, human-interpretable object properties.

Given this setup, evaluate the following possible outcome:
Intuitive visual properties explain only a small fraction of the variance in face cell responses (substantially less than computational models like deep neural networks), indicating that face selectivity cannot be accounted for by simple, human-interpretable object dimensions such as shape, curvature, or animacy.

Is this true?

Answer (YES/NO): YES